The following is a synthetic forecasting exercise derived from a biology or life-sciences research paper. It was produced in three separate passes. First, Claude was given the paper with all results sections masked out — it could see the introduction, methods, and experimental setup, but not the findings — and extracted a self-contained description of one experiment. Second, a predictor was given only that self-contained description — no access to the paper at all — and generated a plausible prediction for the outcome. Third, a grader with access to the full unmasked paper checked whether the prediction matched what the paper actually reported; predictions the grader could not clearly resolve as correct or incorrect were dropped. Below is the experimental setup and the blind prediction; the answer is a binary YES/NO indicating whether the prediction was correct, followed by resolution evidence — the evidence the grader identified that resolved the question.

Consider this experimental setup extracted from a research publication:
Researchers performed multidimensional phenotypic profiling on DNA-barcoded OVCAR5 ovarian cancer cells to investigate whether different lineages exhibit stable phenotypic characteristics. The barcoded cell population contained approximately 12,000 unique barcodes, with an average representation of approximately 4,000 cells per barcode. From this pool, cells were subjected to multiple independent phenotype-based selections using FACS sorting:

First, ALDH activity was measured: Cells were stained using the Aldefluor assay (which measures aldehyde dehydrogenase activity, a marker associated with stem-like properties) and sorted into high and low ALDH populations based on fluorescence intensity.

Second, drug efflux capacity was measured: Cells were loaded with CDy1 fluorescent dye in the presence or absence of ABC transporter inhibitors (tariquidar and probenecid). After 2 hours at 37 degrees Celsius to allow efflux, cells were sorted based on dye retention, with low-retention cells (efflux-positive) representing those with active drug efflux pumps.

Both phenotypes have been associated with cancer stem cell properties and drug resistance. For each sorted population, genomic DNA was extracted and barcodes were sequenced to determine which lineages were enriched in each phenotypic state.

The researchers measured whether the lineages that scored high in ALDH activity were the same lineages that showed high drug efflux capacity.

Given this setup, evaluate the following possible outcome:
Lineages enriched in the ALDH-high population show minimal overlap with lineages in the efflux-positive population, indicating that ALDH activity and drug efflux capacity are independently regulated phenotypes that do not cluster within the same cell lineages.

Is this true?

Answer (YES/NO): YES